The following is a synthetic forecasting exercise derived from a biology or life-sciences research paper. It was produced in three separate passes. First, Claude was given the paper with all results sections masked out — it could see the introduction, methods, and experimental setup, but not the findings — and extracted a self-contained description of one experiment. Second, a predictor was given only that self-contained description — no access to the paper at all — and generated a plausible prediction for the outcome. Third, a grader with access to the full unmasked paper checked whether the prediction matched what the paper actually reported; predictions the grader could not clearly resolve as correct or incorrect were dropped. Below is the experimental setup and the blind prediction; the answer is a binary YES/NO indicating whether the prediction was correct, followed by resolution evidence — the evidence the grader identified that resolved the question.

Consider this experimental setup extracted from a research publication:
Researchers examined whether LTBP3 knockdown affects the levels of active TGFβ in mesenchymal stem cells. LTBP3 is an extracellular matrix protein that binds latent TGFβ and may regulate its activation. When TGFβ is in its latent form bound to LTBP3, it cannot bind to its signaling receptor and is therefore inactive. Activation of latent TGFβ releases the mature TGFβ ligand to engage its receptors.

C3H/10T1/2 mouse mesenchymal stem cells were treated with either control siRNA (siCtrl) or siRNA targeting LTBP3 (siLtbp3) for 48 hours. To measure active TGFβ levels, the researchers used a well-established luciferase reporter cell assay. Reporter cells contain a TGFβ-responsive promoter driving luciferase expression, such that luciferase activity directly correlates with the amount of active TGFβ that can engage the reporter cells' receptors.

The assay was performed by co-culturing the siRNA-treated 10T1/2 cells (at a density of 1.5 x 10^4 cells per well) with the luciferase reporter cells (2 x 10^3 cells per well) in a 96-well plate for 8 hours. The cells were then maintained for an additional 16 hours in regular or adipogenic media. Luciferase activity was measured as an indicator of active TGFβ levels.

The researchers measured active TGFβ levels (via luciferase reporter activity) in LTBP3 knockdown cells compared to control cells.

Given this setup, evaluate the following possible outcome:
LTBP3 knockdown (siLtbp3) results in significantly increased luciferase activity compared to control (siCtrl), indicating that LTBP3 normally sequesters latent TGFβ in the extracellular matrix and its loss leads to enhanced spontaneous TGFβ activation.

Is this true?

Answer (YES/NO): YES